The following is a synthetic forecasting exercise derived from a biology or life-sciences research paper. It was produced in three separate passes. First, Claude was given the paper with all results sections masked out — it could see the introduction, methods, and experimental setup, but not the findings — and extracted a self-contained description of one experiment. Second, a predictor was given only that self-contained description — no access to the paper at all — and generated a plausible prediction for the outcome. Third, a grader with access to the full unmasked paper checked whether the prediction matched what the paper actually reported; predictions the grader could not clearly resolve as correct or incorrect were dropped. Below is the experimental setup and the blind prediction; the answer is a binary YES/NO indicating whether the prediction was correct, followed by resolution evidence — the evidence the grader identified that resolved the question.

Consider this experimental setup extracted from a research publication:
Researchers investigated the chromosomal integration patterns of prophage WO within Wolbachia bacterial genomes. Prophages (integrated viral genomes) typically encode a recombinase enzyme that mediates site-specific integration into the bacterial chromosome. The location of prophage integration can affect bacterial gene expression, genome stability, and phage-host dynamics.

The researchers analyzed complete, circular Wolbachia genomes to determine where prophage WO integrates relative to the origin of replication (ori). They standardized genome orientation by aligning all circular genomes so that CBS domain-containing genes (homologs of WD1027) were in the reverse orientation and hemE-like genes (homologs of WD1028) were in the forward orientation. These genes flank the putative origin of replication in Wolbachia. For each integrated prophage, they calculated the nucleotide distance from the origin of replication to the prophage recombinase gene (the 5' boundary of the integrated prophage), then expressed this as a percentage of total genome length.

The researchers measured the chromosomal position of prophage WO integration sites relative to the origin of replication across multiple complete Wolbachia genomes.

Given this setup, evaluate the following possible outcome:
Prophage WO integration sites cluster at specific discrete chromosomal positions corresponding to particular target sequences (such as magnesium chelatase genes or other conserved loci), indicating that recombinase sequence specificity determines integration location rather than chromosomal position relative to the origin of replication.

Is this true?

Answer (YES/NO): NO